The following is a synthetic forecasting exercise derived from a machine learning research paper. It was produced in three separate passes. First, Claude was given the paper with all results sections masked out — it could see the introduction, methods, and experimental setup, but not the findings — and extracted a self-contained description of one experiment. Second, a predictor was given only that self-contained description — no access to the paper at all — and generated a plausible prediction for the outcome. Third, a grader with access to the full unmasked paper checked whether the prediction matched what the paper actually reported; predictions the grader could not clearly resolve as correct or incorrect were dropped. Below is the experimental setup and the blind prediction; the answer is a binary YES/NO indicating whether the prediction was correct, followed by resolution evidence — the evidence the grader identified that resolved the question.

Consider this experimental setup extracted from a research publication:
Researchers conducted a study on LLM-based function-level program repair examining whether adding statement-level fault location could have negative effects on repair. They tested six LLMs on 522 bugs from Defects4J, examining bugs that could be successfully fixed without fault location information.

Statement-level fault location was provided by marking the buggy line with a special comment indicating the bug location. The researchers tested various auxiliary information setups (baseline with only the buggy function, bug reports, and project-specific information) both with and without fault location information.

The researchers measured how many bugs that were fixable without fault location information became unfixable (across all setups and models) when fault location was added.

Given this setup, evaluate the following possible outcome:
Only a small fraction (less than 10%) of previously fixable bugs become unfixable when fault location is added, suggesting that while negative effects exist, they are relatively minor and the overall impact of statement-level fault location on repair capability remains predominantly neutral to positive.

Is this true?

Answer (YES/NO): YES